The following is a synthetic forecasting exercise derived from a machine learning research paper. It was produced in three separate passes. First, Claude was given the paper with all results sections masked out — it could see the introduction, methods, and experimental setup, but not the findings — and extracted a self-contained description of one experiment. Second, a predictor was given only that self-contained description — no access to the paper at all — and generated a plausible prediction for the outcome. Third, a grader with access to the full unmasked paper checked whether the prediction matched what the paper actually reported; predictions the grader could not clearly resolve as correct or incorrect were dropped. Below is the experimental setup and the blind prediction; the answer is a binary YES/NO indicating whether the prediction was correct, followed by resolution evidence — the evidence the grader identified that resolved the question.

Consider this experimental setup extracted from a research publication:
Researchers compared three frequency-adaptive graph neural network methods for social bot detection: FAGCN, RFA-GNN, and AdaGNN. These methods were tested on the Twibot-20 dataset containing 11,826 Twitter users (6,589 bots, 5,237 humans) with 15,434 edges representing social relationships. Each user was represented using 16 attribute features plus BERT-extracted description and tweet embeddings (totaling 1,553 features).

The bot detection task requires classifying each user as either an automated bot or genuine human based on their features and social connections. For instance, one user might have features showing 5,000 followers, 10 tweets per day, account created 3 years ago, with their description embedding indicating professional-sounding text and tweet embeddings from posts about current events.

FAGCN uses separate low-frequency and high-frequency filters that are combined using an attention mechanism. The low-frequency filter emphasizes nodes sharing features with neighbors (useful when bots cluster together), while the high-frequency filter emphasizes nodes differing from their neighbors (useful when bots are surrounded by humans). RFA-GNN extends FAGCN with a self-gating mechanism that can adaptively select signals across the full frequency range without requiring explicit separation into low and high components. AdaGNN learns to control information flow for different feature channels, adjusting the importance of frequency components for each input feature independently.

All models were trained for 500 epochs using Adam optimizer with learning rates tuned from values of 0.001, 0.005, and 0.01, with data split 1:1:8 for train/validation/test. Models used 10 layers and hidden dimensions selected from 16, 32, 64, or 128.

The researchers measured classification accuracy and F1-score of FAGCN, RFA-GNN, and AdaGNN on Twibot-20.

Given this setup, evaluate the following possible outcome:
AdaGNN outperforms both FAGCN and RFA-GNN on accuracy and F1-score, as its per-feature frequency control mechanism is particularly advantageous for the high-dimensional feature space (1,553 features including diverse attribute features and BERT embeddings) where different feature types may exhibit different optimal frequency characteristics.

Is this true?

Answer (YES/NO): NO